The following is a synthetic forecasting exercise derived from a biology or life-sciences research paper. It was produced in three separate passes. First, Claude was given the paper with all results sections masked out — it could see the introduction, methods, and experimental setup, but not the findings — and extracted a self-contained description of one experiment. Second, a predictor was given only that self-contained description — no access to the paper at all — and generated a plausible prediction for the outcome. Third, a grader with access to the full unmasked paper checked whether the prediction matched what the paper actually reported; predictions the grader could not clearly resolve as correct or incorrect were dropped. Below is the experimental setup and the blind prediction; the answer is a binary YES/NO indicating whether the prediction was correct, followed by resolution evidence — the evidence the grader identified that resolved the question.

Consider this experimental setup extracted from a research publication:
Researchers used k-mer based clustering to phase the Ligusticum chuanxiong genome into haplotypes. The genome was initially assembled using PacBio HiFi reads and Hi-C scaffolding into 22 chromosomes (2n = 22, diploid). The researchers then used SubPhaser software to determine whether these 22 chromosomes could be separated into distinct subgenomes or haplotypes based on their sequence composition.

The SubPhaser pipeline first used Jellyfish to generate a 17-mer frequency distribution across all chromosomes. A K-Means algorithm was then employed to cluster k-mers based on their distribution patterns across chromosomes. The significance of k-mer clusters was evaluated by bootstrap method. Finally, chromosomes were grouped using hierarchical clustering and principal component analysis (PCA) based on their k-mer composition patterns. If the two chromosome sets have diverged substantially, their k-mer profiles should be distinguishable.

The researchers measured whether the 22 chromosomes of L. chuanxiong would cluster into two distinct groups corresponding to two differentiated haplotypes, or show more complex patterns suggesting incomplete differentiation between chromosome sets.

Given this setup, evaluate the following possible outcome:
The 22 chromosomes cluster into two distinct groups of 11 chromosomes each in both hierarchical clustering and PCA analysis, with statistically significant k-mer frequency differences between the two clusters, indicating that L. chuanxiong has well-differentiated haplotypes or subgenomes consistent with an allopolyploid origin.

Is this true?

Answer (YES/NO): NO